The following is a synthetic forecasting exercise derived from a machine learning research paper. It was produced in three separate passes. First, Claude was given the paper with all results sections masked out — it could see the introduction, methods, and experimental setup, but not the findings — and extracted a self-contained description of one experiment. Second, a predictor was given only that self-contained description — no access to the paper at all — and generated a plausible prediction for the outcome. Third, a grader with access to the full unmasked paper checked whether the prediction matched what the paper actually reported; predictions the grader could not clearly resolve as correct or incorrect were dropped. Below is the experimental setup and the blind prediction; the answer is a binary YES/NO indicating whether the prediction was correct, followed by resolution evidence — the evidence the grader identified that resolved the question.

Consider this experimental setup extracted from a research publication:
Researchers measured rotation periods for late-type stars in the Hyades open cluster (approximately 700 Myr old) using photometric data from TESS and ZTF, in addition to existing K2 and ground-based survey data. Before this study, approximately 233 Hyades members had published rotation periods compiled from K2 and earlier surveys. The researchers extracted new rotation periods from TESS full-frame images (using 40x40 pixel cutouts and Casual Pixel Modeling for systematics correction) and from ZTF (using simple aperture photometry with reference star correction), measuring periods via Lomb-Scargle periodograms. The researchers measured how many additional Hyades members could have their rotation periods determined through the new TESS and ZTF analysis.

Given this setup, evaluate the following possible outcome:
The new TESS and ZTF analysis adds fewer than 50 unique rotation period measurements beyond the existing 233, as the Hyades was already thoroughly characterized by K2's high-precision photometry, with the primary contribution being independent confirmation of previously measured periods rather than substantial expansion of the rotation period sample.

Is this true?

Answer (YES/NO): NO